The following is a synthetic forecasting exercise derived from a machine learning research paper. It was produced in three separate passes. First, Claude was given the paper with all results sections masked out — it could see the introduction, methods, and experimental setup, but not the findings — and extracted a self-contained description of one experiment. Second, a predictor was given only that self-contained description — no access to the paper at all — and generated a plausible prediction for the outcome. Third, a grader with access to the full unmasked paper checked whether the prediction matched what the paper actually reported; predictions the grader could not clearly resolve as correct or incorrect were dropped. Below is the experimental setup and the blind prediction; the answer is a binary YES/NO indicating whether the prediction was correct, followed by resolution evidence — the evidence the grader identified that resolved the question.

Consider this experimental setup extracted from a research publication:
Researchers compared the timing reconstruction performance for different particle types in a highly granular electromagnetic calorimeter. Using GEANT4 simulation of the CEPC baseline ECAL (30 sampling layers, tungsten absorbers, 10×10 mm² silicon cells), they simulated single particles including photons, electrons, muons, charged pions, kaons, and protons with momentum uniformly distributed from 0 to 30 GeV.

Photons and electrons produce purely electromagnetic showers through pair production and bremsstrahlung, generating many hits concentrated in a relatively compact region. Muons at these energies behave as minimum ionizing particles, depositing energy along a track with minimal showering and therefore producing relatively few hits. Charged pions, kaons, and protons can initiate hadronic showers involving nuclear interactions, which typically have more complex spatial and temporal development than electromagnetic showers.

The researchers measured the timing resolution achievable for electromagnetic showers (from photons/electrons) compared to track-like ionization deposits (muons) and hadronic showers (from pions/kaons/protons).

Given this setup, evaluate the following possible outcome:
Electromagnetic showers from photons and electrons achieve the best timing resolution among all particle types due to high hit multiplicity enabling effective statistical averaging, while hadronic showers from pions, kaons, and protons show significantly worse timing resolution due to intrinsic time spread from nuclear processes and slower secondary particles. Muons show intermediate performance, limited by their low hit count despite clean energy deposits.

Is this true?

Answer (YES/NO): YES